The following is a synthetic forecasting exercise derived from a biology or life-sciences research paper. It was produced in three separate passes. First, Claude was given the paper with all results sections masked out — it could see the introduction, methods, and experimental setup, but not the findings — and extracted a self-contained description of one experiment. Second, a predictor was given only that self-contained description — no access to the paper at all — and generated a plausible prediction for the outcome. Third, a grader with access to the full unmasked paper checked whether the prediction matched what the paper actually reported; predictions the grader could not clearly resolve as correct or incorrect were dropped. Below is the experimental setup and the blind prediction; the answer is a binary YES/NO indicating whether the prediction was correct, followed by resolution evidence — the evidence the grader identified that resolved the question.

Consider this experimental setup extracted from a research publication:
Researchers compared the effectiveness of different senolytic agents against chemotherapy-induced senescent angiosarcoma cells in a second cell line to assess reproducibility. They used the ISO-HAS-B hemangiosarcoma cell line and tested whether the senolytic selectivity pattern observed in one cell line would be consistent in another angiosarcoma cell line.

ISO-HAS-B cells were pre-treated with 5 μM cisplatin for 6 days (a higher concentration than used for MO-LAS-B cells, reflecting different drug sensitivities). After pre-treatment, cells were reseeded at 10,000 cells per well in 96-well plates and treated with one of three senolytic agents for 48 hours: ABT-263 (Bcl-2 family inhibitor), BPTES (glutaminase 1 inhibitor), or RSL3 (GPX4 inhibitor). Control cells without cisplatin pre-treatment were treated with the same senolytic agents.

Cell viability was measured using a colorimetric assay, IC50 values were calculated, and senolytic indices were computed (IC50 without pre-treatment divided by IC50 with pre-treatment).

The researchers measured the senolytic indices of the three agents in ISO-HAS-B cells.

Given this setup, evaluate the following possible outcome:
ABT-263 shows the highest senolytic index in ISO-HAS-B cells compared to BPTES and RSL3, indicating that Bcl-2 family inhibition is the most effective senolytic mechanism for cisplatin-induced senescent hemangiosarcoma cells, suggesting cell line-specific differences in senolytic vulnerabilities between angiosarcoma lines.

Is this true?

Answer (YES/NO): YES